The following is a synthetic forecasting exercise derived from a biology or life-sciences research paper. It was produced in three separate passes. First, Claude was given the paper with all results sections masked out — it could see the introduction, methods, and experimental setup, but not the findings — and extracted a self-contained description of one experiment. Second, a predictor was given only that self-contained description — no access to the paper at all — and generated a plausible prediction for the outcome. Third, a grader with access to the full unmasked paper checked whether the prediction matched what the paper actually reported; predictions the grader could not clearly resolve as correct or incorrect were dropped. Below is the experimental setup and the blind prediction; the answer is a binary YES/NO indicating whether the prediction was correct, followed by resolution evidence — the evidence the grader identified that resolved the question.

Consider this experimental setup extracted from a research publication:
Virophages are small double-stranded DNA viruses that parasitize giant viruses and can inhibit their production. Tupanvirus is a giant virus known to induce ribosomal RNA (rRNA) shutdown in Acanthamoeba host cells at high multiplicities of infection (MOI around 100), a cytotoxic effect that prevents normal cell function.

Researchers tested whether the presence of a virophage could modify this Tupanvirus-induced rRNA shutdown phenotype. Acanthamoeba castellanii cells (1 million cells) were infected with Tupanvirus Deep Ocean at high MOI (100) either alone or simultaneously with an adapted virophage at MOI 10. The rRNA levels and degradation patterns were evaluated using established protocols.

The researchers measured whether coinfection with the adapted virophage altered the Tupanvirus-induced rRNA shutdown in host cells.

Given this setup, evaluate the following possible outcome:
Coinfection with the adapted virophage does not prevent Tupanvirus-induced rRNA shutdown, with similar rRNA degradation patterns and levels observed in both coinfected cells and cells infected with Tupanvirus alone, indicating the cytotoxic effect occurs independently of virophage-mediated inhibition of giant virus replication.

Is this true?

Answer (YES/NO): YES